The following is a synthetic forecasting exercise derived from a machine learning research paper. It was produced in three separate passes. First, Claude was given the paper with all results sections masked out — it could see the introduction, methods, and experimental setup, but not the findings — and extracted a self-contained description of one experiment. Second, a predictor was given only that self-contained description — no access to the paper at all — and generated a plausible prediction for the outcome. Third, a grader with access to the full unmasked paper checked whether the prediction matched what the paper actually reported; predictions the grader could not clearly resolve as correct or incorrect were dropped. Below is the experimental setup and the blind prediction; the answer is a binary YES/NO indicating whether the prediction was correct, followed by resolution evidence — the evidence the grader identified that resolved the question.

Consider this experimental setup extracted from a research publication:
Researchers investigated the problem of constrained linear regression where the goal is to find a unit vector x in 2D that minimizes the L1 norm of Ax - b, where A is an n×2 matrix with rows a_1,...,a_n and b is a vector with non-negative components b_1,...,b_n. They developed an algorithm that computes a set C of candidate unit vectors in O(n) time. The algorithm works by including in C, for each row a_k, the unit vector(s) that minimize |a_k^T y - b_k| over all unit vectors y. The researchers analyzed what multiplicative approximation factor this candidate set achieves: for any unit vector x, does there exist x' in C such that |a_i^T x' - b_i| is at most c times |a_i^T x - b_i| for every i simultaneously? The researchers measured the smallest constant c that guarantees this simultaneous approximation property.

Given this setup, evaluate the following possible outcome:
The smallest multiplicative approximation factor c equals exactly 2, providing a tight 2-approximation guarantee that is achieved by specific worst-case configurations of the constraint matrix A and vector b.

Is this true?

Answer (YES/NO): NO